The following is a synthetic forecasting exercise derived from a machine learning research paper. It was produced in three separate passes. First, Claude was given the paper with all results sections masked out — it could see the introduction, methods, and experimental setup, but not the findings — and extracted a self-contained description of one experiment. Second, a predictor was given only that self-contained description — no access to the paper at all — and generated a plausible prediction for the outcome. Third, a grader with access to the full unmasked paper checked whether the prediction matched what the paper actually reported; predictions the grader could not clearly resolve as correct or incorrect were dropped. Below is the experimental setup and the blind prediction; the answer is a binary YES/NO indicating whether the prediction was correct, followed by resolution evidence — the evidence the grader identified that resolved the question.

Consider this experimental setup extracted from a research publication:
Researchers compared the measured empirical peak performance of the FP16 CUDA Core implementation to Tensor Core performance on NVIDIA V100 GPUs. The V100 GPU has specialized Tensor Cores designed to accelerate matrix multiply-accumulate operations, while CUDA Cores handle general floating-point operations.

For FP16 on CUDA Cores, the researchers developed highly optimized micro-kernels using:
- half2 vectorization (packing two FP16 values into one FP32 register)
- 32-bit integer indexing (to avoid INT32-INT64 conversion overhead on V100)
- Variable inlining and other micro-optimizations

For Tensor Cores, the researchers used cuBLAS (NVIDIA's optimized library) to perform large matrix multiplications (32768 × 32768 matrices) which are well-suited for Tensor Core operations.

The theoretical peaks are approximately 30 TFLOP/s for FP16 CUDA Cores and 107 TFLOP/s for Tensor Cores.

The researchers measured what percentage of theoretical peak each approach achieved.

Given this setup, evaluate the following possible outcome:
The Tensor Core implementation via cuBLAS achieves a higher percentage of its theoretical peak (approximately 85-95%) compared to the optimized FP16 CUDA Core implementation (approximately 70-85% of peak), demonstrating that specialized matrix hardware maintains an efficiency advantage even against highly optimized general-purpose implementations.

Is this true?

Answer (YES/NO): NO